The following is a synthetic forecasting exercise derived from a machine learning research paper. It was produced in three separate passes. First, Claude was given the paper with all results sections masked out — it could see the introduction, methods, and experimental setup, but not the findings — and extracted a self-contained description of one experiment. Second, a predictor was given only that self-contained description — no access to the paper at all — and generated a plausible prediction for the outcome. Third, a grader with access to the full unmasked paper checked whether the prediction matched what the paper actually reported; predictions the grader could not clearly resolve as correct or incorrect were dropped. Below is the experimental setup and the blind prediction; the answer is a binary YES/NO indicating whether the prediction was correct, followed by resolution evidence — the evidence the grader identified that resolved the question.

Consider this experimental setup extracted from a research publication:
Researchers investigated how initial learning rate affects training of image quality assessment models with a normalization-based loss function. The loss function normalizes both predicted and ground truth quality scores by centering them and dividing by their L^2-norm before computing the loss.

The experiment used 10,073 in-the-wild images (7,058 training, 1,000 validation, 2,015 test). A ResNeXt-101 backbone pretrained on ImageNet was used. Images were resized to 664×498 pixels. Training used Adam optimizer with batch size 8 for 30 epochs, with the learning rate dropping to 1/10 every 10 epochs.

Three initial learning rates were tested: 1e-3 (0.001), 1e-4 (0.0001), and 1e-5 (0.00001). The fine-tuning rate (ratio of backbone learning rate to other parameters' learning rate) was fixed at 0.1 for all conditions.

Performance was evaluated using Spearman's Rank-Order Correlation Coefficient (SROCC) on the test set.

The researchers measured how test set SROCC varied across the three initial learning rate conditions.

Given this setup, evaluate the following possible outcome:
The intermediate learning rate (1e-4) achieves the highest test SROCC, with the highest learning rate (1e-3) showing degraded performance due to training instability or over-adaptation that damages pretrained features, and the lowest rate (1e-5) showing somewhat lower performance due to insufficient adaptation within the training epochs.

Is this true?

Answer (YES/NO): YES